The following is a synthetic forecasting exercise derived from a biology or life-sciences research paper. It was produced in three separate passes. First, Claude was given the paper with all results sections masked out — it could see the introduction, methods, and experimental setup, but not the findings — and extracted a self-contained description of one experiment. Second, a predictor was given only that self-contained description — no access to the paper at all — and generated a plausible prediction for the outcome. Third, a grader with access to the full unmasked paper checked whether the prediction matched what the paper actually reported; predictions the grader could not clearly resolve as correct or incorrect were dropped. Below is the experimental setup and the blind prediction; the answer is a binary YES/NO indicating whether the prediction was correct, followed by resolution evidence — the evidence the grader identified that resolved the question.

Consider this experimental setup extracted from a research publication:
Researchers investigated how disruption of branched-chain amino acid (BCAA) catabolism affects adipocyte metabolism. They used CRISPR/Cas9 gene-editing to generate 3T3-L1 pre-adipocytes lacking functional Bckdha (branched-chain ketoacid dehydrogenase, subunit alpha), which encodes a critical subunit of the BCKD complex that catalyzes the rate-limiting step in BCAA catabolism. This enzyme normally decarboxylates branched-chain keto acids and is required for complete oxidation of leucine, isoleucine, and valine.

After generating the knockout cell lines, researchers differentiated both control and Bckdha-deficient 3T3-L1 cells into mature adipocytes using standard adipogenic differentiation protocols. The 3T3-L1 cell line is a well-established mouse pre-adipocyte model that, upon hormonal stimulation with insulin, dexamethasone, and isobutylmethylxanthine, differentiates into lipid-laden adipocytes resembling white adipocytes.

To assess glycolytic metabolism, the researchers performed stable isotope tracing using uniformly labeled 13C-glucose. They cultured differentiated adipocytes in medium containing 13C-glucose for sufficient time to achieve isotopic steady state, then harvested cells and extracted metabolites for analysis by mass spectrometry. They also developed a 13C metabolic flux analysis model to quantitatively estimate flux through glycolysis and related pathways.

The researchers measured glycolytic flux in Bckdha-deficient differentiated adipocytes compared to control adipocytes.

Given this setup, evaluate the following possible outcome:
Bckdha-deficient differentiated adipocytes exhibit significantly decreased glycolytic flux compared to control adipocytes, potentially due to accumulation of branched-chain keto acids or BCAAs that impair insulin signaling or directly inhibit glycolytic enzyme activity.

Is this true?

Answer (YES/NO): YES